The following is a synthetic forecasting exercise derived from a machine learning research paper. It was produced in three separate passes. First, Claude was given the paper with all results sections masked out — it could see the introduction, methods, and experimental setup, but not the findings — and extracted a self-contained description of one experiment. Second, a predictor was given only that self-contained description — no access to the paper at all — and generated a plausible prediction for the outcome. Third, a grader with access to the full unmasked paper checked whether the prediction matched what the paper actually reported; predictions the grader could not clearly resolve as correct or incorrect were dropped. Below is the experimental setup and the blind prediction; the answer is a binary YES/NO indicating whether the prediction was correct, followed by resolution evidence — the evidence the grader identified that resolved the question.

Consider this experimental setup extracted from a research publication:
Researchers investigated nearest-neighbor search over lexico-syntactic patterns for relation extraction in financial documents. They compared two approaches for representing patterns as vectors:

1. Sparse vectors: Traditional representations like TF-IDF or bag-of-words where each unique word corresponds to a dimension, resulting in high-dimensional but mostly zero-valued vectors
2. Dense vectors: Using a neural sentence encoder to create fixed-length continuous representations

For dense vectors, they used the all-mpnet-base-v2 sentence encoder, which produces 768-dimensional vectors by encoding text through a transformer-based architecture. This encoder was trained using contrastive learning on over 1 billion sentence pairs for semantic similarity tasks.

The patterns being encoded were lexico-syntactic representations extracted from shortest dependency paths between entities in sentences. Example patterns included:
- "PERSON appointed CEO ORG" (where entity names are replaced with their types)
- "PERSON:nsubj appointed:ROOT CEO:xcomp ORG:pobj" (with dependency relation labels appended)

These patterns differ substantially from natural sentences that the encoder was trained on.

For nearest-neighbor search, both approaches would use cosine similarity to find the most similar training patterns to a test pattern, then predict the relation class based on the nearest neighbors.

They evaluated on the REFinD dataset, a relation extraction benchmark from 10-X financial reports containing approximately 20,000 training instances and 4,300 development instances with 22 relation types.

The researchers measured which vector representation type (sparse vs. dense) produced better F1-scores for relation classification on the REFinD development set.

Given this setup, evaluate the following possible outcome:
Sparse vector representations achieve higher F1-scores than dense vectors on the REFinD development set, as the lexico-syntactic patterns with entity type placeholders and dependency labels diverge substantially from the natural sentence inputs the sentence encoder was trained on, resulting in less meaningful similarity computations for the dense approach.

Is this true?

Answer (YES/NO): NO